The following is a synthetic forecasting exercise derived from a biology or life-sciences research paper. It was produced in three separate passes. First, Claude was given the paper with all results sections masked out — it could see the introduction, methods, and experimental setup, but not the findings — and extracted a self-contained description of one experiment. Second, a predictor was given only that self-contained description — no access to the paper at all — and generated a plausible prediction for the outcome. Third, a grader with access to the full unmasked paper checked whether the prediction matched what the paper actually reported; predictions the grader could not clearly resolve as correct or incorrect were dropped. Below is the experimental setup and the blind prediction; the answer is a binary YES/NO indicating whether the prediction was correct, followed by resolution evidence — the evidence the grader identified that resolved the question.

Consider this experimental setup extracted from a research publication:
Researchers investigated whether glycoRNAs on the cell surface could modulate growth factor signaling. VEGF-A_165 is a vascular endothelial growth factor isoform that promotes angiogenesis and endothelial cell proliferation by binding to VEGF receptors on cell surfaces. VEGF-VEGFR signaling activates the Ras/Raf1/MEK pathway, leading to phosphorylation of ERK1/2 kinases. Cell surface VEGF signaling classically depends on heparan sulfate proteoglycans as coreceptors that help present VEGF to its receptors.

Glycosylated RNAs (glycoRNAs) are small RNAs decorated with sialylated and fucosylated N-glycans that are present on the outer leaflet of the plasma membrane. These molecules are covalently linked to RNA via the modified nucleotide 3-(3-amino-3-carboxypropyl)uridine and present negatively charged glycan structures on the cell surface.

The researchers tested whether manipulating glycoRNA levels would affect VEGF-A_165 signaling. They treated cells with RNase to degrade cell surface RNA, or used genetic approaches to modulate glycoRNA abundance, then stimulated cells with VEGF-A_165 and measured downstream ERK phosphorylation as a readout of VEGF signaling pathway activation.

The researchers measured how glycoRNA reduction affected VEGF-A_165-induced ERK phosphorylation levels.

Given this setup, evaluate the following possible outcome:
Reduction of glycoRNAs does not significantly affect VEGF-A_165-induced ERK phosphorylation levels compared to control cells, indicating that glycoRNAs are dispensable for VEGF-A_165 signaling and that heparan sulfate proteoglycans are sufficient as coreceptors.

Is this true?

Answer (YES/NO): NO